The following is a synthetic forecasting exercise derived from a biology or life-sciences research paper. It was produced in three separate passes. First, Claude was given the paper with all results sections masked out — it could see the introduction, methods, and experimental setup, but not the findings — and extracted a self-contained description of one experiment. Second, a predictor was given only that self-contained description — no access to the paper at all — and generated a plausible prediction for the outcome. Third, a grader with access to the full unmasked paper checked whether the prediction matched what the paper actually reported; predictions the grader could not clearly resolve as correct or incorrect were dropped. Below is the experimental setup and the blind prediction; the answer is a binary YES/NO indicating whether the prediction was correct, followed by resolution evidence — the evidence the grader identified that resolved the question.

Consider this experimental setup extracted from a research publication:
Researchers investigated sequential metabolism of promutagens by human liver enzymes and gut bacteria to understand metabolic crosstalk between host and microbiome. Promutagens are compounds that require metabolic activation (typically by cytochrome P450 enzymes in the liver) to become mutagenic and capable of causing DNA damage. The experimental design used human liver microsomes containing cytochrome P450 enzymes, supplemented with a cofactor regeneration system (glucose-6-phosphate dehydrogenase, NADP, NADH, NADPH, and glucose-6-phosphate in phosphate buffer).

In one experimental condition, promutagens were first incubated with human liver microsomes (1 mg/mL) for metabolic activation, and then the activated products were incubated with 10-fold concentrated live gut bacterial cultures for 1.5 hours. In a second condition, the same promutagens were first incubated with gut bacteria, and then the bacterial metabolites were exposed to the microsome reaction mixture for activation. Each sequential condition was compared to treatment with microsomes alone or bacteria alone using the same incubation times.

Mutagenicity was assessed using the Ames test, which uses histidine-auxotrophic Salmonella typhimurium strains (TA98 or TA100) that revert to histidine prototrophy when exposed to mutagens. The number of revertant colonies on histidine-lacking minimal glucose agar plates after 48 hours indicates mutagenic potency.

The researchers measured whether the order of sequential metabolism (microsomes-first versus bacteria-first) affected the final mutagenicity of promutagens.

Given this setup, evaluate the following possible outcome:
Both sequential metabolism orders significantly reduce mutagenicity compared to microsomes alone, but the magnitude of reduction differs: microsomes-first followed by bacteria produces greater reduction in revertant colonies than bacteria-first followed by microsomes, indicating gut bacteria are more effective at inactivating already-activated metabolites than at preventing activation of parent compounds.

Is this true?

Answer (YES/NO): NO